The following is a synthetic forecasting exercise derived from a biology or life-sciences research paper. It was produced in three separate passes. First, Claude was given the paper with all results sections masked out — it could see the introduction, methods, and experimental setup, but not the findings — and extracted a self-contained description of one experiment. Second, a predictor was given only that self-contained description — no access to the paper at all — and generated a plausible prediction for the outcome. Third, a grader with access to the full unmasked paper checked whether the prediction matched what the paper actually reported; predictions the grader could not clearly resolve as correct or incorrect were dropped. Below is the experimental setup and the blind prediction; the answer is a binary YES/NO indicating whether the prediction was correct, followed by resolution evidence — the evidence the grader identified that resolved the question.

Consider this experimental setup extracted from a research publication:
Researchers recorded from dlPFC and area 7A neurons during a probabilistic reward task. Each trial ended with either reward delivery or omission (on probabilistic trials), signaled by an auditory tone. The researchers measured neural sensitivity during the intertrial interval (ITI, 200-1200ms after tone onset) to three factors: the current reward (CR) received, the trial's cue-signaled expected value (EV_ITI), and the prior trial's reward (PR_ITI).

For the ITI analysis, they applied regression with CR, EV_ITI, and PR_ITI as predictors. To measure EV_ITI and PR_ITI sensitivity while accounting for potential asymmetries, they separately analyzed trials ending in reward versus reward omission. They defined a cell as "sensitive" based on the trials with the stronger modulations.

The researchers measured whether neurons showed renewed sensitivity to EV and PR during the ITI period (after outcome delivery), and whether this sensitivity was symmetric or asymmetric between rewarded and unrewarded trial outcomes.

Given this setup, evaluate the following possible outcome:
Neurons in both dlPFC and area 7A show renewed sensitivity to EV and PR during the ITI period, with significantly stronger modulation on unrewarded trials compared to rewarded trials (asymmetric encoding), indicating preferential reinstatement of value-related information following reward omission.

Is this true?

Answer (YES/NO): NO